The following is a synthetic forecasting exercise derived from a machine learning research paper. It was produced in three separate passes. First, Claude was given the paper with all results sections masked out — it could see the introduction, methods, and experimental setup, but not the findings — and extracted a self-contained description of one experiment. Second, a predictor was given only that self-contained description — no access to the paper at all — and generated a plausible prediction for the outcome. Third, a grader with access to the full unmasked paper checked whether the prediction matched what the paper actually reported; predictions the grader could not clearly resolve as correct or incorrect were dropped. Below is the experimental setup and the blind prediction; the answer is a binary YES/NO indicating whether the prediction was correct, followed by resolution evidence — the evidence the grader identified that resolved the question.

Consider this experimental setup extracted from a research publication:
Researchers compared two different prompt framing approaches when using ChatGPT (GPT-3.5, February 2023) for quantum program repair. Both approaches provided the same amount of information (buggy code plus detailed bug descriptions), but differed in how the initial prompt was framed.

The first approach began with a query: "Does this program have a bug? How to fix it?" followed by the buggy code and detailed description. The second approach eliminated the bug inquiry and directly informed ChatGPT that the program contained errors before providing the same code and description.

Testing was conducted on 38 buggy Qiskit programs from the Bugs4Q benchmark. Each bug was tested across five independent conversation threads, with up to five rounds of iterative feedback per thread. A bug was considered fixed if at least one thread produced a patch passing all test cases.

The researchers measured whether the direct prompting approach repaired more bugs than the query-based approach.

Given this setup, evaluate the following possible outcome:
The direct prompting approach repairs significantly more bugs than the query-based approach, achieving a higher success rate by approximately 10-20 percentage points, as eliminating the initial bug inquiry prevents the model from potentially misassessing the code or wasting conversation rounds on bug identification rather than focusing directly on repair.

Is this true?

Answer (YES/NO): NO